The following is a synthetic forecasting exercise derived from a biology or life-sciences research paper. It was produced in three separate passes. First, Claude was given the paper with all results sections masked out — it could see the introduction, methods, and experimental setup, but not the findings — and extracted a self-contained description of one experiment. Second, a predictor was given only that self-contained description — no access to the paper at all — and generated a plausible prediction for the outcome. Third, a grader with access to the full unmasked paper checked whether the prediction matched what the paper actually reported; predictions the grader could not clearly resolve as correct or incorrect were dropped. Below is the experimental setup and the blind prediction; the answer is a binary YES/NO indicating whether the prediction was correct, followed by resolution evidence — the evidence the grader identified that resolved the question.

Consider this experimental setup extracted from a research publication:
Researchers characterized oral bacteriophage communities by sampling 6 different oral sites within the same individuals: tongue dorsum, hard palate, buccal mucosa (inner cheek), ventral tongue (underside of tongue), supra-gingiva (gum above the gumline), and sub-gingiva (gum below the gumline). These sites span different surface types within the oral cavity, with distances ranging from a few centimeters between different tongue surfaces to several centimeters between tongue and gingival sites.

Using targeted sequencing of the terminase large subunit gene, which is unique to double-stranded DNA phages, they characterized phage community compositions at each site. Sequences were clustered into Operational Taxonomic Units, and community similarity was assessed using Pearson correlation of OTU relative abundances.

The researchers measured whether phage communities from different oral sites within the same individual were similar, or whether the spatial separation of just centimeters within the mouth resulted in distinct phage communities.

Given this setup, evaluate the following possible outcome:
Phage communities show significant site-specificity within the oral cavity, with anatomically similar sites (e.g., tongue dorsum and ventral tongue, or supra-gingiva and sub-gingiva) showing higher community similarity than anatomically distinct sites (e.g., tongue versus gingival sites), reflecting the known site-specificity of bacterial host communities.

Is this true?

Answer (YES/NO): NO